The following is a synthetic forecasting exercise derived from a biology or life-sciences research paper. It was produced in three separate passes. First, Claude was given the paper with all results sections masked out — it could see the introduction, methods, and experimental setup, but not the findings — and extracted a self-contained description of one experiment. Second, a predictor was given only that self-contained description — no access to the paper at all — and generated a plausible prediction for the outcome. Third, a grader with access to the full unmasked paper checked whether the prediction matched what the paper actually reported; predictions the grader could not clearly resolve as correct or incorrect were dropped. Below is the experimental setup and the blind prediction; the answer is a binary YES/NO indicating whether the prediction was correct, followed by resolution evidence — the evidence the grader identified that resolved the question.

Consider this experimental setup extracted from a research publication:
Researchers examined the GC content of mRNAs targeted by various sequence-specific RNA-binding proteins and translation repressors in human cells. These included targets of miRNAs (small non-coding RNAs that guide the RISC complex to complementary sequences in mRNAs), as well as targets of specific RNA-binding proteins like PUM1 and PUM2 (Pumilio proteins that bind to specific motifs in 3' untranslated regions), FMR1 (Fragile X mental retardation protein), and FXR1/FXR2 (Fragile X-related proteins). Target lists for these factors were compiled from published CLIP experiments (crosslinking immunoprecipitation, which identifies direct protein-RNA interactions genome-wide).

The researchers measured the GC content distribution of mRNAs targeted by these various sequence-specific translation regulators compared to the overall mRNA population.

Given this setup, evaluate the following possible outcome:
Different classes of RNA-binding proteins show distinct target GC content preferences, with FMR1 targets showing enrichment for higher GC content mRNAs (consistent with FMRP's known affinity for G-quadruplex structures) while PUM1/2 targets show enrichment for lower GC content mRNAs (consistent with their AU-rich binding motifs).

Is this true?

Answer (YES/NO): NO